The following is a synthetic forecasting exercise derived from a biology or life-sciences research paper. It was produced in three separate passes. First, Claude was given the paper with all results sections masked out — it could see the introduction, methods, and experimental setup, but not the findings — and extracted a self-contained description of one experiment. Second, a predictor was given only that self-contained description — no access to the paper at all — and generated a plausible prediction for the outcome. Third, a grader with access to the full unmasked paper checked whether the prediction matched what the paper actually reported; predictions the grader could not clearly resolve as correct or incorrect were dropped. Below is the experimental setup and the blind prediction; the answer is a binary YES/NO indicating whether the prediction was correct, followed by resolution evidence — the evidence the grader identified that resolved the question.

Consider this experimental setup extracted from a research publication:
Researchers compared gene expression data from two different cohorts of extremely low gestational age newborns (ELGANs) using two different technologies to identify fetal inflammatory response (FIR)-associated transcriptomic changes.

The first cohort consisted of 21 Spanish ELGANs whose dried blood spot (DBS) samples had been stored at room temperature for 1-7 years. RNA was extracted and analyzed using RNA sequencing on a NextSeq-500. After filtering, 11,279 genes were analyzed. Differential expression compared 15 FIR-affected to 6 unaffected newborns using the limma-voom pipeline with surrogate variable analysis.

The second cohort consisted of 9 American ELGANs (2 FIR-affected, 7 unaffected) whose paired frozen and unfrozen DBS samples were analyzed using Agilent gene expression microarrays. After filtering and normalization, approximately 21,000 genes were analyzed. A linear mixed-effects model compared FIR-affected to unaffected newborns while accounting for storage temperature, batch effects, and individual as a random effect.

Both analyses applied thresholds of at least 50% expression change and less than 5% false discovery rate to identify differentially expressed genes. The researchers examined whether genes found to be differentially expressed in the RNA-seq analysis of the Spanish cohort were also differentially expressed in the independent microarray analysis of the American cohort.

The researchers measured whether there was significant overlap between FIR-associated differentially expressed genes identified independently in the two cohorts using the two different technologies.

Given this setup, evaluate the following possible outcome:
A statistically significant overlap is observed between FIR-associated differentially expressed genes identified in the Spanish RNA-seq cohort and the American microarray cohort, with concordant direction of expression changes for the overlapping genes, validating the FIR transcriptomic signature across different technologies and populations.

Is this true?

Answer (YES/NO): YES